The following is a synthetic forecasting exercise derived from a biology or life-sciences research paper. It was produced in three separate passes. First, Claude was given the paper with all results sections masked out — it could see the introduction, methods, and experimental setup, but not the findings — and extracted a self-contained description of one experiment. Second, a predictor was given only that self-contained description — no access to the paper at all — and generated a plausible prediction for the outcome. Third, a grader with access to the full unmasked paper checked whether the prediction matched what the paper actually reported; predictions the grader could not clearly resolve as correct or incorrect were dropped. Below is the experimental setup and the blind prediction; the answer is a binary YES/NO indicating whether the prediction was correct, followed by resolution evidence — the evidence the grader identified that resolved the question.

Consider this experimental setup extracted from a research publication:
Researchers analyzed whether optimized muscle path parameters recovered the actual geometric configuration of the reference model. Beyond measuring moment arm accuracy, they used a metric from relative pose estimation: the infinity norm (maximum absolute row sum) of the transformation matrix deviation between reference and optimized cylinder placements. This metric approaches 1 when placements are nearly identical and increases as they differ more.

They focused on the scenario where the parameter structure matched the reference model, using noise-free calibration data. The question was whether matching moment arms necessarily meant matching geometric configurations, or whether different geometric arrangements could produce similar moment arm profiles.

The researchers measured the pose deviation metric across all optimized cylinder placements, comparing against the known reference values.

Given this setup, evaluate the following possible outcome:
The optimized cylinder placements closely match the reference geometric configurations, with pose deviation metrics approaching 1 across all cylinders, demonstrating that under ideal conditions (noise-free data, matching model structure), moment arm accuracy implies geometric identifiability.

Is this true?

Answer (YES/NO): NO